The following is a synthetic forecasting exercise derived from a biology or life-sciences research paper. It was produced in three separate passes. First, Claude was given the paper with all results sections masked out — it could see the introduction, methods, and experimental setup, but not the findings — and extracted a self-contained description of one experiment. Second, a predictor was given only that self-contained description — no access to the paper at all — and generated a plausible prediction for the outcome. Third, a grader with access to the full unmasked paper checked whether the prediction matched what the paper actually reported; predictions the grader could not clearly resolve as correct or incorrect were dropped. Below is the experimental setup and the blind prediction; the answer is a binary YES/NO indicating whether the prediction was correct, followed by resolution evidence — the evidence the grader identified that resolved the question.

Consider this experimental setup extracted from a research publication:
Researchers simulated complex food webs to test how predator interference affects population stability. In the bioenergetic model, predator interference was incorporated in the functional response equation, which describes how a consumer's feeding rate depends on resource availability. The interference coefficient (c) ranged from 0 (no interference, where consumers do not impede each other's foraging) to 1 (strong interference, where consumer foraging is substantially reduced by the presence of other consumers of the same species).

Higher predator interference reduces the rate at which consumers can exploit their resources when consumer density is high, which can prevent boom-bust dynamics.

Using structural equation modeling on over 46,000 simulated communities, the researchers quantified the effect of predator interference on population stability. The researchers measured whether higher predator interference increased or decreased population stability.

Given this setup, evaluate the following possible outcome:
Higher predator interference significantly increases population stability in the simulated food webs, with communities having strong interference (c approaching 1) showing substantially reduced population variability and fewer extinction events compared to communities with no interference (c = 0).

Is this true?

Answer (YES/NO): NO